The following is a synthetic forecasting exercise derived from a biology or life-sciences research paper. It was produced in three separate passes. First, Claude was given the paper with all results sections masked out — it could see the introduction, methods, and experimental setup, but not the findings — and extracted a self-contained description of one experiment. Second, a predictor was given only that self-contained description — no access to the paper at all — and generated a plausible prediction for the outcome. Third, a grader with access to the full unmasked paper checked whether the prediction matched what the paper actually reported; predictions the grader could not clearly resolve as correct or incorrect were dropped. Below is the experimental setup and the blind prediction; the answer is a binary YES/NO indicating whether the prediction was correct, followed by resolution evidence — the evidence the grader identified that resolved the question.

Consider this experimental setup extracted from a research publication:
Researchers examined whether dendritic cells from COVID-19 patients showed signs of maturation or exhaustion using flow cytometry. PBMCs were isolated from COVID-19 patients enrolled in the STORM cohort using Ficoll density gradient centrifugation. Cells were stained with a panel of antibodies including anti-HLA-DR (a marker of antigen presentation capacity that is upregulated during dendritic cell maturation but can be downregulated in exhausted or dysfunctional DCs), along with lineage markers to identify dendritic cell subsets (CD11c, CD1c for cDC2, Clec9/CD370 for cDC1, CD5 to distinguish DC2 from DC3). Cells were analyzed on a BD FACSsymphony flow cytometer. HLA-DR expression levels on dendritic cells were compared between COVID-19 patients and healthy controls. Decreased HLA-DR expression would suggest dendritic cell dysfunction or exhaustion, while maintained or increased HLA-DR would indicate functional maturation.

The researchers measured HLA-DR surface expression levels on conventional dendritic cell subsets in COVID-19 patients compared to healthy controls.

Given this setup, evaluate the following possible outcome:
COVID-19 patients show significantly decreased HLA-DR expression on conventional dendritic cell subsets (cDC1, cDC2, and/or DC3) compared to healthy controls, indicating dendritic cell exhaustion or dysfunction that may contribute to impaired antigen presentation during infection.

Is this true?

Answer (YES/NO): YES